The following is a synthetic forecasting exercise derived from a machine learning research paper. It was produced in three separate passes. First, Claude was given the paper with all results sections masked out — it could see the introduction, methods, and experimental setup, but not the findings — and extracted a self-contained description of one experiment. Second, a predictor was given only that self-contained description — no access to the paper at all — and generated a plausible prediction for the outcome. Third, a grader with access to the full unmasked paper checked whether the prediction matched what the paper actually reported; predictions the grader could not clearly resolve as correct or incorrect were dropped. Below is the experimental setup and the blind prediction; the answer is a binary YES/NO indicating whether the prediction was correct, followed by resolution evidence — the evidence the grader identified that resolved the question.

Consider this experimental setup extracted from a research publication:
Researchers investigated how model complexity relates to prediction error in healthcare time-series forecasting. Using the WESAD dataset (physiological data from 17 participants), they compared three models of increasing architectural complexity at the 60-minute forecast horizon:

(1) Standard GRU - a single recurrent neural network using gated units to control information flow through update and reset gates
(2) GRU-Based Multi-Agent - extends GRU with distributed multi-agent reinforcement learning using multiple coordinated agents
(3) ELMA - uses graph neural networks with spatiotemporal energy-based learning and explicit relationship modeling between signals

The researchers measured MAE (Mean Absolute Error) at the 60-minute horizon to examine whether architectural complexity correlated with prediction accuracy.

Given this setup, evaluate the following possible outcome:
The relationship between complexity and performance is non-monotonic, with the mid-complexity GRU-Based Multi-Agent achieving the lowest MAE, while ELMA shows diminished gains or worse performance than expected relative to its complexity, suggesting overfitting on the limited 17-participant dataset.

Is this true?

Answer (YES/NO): NO